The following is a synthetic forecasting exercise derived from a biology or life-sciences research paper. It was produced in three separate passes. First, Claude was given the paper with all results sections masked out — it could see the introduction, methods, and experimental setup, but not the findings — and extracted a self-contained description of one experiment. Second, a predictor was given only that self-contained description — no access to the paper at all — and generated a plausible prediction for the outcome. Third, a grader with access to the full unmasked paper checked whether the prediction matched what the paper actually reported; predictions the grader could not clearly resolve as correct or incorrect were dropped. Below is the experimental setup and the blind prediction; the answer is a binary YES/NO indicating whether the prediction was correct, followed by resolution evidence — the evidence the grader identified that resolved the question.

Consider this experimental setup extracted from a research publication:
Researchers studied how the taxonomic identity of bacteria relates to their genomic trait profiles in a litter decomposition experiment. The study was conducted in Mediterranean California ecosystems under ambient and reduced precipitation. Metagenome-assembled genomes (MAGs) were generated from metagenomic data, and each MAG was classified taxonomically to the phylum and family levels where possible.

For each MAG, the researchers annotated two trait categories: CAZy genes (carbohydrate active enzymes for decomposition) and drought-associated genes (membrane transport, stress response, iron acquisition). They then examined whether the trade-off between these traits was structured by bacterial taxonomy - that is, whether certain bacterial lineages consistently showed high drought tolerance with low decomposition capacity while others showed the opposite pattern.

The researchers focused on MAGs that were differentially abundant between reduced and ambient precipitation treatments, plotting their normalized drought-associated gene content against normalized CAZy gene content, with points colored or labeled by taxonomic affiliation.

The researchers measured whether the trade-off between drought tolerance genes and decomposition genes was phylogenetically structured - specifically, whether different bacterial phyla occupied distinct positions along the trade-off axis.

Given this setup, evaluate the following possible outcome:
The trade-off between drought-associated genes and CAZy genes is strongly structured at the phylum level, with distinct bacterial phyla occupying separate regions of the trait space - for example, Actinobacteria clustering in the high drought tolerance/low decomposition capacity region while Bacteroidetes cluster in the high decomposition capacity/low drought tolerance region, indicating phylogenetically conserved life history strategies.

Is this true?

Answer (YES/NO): NO